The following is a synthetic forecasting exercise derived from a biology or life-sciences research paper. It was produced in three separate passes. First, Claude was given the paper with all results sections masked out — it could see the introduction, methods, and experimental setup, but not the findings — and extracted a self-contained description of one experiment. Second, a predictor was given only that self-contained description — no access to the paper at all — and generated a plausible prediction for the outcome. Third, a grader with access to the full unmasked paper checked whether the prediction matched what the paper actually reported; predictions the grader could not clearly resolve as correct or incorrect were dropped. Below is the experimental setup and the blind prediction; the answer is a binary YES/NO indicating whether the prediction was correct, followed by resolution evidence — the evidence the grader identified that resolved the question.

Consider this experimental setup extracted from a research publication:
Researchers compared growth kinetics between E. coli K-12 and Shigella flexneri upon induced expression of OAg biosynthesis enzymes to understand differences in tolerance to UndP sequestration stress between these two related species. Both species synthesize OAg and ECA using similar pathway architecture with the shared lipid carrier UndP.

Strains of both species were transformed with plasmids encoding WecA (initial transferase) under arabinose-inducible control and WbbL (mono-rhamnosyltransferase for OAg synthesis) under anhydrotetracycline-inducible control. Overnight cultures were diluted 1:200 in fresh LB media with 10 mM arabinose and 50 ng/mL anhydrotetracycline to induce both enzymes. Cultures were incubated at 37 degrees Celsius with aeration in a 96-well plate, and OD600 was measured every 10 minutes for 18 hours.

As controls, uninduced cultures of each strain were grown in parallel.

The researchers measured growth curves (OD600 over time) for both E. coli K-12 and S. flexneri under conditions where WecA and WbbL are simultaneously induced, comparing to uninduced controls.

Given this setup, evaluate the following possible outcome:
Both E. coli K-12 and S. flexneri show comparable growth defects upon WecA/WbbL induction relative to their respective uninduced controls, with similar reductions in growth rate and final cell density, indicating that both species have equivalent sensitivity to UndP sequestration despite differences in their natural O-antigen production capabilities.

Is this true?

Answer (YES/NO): NO